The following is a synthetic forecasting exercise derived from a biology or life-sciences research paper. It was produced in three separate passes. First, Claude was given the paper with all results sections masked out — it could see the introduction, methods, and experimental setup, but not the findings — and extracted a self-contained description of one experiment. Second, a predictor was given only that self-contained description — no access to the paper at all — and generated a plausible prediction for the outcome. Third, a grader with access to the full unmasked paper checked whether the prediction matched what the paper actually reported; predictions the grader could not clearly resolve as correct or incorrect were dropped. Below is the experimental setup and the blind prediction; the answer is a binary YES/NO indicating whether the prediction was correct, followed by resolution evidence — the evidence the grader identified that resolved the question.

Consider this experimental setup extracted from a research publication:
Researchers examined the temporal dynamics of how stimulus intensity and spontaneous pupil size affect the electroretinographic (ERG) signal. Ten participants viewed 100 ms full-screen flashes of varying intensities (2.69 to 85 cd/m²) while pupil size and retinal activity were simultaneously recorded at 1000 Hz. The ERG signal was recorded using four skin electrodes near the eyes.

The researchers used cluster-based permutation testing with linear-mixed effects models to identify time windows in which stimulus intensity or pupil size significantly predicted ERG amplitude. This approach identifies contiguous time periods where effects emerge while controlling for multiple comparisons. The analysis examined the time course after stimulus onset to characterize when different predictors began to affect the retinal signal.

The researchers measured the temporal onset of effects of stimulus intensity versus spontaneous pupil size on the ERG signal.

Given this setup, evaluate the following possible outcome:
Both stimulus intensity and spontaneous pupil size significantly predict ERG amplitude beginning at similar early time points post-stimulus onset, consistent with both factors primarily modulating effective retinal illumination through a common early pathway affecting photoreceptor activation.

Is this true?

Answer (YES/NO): NO